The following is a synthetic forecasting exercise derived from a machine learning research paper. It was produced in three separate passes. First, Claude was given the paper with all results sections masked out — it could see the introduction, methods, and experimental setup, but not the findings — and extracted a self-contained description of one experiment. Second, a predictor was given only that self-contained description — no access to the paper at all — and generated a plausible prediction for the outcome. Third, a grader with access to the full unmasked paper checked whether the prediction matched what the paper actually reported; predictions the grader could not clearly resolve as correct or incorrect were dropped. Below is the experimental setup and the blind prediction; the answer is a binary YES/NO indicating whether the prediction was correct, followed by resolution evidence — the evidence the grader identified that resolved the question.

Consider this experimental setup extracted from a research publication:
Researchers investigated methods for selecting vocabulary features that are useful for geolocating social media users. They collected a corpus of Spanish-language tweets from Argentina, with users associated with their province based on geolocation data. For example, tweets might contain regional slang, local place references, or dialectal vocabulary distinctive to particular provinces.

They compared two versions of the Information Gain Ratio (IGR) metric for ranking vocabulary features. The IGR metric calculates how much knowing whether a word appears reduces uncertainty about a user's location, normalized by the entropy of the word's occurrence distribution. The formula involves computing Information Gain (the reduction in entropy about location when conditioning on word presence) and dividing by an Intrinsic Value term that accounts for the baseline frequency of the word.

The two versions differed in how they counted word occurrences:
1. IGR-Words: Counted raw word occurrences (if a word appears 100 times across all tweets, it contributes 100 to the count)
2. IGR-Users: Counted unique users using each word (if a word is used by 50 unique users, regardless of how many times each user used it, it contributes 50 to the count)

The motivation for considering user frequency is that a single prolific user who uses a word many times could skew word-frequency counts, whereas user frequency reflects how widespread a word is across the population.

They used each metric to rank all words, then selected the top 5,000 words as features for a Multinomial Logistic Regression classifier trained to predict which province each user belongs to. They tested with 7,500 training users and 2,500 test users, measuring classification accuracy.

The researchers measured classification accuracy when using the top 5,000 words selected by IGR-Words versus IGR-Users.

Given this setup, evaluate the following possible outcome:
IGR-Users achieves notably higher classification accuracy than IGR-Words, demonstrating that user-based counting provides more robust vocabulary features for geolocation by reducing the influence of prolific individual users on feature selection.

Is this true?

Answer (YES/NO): NO